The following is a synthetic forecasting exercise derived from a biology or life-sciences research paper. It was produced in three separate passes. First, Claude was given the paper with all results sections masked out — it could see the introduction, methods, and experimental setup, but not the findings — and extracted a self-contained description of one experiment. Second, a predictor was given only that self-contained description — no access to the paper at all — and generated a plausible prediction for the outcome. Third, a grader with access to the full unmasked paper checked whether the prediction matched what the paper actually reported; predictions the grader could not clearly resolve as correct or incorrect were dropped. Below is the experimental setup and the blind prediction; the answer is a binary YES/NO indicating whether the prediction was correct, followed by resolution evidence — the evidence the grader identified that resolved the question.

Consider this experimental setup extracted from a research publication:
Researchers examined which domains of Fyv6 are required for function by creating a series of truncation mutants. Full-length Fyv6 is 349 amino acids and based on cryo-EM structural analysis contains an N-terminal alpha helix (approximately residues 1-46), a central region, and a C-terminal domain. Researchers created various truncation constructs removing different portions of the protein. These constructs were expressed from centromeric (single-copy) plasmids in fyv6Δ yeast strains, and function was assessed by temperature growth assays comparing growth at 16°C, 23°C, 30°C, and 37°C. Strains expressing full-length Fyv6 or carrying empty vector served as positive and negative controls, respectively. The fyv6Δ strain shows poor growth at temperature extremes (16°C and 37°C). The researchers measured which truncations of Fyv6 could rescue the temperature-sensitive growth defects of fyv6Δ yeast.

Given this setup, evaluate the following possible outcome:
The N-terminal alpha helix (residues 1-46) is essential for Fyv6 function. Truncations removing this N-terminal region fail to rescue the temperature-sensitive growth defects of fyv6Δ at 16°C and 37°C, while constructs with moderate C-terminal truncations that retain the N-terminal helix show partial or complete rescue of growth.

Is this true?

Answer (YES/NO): NO